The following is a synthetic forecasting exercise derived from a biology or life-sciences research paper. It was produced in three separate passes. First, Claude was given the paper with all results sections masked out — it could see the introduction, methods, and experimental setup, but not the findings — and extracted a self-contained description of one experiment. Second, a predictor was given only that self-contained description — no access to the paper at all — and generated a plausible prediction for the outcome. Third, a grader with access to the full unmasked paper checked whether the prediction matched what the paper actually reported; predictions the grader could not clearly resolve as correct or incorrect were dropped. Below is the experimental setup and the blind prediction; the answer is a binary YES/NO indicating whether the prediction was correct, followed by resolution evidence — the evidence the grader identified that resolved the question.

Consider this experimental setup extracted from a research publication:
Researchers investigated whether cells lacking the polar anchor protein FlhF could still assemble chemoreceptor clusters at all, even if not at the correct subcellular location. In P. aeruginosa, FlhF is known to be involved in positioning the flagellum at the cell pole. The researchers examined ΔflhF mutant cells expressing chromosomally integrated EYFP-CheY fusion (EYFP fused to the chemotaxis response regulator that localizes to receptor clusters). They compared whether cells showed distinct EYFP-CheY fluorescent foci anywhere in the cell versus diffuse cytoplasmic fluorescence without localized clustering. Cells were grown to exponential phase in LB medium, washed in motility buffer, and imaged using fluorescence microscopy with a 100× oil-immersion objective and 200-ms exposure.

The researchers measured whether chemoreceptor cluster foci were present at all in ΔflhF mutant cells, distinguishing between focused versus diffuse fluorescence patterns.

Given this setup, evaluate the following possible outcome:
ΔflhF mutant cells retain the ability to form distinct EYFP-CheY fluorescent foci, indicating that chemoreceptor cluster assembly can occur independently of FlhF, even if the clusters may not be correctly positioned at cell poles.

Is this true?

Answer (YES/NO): YES